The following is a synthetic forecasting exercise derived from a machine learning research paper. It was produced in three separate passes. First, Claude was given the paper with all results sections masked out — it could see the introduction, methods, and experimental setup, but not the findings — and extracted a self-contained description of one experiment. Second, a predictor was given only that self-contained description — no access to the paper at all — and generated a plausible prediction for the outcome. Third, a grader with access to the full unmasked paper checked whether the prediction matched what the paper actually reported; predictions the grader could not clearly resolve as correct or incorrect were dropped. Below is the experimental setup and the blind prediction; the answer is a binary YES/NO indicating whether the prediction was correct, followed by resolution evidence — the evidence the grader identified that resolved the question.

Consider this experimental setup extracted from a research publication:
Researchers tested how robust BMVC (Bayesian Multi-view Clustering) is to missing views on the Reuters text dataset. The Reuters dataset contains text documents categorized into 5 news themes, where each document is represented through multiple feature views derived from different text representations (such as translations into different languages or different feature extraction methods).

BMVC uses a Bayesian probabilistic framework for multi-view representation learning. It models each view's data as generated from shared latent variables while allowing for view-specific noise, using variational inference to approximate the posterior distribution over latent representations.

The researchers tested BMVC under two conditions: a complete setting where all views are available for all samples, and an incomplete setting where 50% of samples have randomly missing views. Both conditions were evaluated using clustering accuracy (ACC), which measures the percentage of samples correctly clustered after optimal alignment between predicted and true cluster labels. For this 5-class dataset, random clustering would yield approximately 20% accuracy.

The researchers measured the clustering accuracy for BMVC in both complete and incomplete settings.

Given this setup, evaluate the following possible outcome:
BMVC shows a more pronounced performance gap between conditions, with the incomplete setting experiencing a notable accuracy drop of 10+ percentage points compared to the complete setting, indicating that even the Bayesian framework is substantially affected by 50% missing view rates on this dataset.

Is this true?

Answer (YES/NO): YES